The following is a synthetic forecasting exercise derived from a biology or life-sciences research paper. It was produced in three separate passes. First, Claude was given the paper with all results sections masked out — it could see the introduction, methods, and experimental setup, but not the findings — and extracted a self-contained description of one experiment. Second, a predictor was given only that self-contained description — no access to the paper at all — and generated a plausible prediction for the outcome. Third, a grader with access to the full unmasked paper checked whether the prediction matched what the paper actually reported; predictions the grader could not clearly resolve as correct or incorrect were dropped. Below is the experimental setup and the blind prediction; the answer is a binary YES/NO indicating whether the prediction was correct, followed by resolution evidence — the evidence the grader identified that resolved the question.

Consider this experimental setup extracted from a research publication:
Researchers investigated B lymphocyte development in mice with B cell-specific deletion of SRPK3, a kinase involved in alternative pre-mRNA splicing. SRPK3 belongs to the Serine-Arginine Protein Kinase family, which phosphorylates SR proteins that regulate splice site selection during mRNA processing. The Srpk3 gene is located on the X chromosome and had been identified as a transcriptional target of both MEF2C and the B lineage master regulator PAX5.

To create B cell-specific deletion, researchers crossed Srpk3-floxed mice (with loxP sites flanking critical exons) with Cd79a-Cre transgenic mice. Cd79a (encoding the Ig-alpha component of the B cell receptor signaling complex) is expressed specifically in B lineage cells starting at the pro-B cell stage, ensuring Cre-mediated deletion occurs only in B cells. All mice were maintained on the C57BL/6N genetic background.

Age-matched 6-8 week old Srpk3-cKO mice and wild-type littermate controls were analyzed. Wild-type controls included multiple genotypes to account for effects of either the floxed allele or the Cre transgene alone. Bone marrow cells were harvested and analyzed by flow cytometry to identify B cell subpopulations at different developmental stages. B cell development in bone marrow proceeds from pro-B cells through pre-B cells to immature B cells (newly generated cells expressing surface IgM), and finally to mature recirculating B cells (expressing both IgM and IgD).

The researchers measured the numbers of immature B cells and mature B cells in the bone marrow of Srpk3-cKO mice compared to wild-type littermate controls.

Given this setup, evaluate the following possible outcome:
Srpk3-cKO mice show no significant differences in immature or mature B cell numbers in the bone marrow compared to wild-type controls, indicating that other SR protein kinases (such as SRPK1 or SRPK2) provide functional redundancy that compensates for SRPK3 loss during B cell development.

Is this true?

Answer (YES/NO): NO